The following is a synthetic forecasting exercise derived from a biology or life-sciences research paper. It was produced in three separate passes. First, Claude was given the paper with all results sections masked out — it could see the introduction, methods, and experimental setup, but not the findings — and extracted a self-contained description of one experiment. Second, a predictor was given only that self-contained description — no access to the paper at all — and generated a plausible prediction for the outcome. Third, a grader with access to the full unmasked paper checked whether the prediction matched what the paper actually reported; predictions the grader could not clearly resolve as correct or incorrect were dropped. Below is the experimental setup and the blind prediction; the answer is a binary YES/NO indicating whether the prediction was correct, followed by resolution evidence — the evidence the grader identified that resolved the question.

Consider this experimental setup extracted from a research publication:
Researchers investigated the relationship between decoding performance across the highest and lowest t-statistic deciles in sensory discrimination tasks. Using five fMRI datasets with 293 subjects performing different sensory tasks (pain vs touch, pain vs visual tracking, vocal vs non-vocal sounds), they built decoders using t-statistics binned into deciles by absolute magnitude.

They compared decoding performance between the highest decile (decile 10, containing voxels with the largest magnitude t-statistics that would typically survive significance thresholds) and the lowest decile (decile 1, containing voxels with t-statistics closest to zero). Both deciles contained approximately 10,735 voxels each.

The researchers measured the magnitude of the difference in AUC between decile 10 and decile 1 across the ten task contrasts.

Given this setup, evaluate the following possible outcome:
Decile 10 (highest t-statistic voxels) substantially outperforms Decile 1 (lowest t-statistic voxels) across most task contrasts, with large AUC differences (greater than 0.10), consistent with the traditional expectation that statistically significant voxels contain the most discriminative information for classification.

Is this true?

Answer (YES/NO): NO